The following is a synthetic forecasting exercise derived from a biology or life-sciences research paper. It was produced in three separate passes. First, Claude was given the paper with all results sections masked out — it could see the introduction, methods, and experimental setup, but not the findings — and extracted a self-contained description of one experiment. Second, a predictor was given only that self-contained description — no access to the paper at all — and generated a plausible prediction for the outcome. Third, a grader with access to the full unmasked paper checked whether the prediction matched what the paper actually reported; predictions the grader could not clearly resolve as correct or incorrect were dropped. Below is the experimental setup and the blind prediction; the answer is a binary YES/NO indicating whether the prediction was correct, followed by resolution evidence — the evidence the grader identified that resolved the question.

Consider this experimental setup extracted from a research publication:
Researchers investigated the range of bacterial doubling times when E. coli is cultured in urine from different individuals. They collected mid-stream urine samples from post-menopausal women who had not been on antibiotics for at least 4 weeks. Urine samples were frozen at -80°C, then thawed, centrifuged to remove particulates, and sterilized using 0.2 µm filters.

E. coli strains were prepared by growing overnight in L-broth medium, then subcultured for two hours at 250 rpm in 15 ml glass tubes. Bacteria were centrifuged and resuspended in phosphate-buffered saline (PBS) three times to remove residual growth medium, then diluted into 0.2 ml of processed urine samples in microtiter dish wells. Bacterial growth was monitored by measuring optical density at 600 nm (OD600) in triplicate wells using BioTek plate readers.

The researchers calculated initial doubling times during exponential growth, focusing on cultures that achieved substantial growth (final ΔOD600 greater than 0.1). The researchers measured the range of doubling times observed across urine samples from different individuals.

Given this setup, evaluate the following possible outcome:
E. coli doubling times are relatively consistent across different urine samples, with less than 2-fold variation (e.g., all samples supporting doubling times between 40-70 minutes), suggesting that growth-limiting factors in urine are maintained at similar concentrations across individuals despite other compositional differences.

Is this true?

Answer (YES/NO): NO